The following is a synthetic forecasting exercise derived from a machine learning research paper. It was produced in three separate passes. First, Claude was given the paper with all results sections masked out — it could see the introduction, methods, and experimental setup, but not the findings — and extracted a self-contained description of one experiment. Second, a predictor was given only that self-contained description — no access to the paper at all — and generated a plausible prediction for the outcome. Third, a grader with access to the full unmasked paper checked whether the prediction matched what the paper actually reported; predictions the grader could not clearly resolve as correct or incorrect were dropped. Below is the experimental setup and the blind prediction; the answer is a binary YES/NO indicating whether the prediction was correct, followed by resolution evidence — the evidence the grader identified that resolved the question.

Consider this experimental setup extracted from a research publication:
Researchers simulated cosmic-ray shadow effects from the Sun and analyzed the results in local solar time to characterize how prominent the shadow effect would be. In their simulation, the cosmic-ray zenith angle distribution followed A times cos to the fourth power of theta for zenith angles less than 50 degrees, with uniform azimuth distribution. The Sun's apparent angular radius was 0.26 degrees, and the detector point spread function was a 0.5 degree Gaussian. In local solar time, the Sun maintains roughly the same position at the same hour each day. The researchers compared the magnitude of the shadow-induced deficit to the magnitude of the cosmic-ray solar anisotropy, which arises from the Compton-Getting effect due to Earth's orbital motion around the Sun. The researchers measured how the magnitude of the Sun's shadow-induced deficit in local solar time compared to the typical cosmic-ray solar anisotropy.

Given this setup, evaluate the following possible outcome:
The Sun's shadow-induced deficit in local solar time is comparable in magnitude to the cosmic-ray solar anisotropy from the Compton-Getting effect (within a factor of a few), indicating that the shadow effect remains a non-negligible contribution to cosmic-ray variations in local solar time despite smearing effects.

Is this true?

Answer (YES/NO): YES